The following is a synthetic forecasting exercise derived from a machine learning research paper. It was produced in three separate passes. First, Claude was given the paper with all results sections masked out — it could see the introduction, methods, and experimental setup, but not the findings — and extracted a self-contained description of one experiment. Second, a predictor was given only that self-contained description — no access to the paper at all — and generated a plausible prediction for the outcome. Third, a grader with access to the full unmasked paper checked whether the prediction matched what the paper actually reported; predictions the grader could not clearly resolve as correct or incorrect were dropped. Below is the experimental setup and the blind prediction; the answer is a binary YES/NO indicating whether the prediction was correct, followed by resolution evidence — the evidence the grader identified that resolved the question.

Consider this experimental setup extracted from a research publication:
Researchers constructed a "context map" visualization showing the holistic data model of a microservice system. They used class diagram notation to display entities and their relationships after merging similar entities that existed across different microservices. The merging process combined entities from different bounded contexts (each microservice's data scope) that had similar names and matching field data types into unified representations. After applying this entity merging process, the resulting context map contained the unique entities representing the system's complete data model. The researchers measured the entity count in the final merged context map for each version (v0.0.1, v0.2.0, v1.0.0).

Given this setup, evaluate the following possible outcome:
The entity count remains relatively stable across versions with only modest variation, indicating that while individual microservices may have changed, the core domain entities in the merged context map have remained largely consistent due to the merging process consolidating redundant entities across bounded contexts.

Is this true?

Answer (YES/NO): NO